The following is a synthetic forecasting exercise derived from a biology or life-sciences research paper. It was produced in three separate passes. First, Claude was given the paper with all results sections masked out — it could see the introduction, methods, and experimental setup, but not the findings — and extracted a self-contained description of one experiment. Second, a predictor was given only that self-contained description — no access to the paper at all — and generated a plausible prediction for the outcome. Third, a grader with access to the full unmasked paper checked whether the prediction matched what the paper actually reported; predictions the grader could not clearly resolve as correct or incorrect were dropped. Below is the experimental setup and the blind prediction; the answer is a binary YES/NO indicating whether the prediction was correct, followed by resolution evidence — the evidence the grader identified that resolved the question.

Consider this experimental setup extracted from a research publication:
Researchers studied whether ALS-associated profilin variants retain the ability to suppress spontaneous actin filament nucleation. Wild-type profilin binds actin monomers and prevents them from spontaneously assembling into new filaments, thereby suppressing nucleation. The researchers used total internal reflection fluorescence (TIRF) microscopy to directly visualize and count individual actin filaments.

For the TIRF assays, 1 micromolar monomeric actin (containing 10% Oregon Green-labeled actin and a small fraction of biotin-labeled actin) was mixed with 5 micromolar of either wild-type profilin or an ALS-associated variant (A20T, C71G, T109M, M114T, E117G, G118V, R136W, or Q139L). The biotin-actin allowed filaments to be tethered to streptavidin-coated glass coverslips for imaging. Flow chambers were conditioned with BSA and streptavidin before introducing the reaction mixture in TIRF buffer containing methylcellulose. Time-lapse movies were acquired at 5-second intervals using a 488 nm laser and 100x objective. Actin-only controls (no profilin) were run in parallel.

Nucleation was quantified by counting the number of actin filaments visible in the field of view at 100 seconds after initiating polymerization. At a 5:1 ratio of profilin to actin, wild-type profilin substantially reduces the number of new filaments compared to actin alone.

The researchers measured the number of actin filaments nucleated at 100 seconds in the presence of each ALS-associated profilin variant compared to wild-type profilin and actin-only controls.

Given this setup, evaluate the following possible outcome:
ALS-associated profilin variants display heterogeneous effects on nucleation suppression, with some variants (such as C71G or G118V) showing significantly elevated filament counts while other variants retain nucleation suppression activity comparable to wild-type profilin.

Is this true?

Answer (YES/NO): YES